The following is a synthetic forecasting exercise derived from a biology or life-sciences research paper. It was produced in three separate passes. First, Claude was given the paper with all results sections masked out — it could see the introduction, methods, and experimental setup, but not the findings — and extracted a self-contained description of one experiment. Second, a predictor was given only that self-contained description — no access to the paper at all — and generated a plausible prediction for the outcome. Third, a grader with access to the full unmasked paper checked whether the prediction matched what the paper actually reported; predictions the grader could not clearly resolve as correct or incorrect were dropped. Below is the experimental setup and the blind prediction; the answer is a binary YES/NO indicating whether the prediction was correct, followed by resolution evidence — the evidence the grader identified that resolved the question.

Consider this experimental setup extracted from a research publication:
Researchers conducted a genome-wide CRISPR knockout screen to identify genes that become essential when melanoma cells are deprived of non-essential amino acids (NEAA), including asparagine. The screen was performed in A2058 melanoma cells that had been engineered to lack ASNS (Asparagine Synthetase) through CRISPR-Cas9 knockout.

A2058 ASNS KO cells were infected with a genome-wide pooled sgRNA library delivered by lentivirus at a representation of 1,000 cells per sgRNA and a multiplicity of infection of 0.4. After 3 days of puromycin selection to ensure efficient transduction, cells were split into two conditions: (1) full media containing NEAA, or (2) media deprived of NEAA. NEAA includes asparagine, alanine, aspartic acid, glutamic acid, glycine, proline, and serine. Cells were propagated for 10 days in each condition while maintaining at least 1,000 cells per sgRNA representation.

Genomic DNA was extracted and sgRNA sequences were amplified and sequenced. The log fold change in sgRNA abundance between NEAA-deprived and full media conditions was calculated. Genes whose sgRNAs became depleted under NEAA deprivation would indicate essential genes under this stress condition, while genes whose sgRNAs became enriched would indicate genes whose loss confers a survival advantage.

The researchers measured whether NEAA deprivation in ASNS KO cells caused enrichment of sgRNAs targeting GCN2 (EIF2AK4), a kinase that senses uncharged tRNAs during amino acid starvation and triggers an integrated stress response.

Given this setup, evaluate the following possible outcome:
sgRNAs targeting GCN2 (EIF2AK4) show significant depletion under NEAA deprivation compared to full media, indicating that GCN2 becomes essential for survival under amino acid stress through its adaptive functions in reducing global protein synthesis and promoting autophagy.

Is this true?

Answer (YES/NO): YES